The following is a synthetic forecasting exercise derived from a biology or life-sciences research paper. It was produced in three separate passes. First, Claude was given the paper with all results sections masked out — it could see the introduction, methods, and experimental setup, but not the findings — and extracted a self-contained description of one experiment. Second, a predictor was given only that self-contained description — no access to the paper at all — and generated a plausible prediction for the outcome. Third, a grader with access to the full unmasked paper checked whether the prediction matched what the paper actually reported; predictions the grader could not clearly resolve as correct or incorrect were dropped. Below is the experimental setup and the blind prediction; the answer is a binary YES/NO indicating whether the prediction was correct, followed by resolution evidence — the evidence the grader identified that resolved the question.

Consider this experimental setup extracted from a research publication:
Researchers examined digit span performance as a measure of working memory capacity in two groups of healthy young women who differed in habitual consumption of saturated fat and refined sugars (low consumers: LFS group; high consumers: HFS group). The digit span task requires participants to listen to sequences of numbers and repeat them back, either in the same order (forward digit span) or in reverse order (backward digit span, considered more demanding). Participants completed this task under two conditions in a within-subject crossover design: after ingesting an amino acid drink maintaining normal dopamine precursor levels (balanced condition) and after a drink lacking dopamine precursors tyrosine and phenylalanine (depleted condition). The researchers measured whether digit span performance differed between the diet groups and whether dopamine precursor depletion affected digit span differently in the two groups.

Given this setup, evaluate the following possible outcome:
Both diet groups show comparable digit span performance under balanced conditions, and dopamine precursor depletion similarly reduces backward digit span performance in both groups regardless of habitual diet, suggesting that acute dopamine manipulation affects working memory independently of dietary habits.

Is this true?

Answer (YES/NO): NO